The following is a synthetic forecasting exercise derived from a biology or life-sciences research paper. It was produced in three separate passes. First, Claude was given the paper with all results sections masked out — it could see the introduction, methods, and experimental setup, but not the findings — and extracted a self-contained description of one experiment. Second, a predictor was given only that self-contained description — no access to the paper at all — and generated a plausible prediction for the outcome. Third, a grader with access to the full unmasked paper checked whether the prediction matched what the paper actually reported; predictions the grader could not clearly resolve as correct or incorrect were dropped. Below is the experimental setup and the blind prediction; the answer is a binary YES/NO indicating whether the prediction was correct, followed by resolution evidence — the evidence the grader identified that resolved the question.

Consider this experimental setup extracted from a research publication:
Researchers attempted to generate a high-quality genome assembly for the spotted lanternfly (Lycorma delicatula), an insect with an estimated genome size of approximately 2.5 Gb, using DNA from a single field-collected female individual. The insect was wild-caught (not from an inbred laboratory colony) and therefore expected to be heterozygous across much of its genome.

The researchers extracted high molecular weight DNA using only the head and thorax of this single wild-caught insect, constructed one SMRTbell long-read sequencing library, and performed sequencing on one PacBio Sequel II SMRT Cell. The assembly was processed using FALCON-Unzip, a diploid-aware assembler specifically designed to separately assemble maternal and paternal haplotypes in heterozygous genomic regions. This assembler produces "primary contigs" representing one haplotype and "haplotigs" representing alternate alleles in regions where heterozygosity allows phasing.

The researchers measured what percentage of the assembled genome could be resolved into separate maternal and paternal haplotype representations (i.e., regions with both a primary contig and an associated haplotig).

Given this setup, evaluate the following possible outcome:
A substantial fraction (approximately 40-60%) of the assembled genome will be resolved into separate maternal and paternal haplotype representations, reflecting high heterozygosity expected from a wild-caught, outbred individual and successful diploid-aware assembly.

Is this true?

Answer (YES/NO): YES